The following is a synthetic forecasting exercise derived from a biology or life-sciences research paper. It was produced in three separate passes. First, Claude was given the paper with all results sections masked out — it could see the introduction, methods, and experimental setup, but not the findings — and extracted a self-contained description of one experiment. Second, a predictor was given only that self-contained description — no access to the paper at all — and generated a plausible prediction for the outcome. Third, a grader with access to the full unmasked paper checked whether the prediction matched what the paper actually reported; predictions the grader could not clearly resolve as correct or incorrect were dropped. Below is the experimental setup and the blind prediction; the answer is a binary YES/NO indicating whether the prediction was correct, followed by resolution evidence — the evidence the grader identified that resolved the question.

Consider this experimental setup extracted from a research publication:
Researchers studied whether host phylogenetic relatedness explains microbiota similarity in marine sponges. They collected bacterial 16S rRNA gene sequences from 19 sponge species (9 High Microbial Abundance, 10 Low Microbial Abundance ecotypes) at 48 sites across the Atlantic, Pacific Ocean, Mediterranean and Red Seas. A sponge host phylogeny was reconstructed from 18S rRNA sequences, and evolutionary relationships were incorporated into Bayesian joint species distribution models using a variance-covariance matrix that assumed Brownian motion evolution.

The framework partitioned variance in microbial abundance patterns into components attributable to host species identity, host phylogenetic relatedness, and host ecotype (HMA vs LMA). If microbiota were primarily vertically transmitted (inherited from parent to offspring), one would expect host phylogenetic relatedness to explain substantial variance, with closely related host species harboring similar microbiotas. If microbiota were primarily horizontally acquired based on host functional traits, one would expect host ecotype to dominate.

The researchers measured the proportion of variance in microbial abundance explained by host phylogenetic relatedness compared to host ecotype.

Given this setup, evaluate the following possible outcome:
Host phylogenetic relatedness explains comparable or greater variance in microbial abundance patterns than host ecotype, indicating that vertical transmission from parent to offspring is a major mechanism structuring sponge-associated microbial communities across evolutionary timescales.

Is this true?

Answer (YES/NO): NO